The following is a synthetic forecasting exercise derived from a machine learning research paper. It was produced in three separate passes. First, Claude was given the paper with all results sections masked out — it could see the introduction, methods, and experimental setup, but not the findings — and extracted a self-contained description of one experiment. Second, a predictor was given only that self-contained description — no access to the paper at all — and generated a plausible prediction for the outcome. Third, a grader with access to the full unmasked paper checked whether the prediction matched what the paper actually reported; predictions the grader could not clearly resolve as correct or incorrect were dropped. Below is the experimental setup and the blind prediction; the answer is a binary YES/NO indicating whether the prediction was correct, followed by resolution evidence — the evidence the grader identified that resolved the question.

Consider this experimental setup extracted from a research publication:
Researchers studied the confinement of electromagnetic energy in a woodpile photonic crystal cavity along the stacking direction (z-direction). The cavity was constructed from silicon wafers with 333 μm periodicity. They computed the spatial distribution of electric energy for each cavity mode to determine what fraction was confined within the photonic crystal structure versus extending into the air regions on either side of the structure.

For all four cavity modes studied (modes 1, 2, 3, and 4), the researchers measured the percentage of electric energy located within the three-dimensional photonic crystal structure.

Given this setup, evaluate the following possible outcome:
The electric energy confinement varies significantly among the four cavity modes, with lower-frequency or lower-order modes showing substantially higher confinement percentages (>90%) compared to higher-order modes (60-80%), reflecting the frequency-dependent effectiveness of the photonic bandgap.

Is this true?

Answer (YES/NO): NO